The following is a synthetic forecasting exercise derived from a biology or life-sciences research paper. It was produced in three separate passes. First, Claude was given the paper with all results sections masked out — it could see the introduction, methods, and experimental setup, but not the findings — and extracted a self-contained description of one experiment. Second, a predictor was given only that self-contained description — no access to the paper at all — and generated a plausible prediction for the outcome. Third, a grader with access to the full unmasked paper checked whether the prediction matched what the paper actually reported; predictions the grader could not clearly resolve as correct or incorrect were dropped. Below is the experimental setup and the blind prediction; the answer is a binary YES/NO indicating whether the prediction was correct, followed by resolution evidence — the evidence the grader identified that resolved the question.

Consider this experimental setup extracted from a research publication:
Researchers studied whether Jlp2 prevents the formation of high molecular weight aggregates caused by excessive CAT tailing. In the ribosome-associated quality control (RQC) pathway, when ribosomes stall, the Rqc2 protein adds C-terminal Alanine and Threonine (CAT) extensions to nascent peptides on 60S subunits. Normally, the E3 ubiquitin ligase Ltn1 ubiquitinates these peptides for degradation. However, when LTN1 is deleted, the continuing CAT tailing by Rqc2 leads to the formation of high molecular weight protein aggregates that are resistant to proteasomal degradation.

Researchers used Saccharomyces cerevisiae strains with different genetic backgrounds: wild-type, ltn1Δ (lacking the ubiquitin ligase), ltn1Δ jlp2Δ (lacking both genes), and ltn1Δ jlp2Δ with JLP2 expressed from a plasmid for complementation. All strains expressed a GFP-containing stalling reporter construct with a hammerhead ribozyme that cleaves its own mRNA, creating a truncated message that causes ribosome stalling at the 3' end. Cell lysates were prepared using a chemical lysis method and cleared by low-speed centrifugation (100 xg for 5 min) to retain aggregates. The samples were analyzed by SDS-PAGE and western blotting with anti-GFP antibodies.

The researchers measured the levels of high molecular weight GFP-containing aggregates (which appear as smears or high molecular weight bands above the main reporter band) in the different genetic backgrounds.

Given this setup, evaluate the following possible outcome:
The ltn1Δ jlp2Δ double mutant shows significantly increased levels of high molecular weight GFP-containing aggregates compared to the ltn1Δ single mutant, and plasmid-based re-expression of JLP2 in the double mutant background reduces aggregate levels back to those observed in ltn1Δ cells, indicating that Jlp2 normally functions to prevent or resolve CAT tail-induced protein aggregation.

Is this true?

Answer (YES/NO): YES